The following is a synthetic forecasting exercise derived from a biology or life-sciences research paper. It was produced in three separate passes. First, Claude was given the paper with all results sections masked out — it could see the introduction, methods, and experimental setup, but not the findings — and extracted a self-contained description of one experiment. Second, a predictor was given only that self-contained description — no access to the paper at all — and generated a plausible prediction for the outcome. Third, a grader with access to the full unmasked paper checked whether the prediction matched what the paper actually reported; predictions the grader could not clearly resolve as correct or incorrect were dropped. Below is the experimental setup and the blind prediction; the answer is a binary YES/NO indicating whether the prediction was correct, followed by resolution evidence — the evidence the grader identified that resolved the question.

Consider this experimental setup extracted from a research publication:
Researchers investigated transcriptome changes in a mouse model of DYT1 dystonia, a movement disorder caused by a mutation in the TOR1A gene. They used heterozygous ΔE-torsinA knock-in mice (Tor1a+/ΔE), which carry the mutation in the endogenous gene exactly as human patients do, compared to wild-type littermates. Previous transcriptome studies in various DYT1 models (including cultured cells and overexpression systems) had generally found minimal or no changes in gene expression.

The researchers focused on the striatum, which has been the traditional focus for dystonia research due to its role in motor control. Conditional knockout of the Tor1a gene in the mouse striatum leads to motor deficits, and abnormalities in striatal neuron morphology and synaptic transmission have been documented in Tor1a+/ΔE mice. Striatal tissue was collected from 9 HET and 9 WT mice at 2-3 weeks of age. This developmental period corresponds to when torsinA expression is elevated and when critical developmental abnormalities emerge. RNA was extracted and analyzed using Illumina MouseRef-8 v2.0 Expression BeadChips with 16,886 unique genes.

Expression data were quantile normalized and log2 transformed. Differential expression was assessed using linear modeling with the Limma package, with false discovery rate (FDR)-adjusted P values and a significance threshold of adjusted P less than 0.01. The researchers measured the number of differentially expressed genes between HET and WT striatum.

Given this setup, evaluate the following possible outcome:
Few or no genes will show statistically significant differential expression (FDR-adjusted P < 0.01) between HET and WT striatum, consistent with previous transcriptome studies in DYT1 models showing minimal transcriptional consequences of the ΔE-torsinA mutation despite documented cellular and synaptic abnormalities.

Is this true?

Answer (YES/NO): YES